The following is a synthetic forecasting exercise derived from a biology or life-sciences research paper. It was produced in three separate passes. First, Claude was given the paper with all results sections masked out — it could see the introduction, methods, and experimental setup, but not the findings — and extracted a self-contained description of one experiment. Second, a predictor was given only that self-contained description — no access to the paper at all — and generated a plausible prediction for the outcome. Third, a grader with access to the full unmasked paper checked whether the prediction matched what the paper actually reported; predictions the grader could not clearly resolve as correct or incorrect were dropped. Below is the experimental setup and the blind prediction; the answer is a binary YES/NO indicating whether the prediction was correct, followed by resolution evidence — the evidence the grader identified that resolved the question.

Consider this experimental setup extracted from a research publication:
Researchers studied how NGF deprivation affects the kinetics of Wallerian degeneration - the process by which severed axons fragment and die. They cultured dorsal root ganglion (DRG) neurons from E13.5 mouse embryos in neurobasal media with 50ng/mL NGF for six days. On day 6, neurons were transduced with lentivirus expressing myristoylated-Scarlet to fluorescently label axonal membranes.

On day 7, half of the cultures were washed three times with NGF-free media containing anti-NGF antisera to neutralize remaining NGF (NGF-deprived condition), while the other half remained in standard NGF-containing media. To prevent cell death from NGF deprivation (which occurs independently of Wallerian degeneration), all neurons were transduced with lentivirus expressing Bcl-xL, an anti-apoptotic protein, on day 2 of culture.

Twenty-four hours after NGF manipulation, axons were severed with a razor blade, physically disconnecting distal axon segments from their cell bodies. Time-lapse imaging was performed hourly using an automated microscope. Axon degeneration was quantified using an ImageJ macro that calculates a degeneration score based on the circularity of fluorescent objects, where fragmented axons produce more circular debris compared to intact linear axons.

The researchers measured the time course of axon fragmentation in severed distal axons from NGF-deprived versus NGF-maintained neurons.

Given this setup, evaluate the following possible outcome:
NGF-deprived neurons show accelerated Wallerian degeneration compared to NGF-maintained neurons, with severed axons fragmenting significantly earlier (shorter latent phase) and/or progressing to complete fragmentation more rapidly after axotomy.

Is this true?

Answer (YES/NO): NO